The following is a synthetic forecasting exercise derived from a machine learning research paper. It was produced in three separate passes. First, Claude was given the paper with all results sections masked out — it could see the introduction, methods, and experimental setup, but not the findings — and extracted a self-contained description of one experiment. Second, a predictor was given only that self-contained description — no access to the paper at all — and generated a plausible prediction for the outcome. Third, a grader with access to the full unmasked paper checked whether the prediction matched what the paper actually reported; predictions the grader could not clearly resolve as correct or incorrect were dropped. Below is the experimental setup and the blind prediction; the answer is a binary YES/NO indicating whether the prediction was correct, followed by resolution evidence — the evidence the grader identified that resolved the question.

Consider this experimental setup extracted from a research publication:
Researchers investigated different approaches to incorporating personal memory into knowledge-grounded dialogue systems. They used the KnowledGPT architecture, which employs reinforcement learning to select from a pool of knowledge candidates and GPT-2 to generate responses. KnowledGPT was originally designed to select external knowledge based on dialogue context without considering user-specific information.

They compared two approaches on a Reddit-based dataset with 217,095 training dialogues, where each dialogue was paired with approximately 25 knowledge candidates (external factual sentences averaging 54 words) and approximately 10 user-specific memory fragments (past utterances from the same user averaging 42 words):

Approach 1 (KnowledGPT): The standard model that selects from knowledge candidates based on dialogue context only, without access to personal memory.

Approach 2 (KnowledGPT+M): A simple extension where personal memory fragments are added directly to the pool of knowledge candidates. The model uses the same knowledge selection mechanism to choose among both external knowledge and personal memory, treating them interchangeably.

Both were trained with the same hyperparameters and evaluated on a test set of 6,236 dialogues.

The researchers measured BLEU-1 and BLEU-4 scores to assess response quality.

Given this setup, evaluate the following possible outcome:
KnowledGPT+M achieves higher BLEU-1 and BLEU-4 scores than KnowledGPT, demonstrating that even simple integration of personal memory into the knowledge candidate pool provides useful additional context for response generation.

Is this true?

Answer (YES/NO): YES